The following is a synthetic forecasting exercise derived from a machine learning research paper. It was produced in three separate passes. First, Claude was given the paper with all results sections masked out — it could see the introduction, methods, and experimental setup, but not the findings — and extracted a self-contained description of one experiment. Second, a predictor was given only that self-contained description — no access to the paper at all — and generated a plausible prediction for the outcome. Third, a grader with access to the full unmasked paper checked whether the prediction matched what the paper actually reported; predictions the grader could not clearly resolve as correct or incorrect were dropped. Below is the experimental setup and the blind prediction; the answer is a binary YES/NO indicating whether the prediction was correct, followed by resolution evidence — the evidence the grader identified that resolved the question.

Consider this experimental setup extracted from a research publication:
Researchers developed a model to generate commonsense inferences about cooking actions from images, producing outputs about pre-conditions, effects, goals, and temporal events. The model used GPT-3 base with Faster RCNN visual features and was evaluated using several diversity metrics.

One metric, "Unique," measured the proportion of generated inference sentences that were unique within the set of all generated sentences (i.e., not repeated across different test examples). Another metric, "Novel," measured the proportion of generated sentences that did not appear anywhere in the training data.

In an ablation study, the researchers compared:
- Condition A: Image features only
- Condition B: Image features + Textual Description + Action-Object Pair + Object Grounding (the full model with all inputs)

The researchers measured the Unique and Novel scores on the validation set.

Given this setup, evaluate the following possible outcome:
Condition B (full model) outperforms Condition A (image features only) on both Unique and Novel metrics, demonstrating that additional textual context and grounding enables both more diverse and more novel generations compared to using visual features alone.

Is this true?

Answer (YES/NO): YES